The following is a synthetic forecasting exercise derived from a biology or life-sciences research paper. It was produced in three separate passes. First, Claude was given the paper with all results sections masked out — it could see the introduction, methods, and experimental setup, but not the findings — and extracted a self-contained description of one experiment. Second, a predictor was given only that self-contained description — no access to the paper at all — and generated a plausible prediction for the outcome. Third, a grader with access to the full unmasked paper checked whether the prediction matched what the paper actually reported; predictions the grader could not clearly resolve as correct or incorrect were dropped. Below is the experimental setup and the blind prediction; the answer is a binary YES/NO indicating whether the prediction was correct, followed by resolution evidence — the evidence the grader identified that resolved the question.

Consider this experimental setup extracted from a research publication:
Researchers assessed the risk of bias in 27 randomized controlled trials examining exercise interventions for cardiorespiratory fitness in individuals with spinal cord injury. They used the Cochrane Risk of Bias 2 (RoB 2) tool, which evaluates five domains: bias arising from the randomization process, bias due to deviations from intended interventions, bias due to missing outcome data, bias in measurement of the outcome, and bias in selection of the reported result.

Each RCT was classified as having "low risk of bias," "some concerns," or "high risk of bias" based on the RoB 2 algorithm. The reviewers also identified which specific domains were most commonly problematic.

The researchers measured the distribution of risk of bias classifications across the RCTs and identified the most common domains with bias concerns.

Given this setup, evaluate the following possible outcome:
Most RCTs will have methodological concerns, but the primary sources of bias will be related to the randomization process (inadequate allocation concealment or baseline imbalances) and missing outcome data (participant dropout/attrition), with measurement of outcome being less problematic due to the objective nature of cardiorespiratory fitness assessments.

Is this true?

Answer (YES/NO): NO